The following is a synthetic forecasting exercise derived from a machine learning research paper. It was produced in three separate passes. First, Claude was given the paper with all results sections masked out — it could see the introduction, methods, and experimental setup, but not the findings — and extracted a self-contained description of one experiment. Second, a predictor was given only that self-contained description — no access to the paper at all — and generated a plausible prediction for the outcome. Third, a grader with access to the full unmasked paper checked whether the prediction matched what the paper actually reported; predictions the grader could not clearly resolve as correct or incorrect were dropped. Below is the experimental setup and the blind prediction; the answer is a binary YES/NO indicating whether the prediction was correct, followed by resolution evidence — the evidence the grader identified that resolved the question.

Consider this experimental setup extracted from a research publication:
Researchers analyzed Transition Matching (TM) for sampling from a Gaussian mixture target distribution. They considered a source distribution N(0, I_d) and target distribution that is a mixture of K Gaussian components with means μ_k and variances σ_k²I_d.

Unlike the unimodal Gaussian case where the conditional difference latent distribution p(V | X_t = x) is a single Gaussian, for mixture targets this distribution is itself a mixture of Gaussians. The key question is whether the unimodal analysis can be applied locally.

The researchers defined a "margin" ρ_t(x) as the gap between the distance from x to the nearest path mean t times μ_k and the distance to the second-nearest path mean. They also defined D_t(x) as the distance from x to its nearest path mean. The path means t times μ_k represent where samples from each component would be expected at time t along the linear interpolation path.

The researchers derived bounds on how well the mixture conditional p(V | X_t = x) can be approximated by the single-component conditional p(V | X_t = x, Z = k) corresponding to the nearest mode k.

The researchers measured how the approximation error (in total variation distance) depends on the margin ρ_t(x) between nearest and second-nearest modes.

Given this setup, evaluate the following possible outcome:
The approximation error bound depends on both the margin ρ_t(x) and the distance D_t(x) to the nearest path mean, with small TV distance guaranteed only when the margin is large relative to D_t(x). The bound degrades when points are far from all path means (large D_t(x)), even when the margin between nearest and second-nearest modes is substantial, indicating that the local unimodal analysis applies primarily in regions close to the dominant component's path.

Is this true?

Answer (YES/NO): NO